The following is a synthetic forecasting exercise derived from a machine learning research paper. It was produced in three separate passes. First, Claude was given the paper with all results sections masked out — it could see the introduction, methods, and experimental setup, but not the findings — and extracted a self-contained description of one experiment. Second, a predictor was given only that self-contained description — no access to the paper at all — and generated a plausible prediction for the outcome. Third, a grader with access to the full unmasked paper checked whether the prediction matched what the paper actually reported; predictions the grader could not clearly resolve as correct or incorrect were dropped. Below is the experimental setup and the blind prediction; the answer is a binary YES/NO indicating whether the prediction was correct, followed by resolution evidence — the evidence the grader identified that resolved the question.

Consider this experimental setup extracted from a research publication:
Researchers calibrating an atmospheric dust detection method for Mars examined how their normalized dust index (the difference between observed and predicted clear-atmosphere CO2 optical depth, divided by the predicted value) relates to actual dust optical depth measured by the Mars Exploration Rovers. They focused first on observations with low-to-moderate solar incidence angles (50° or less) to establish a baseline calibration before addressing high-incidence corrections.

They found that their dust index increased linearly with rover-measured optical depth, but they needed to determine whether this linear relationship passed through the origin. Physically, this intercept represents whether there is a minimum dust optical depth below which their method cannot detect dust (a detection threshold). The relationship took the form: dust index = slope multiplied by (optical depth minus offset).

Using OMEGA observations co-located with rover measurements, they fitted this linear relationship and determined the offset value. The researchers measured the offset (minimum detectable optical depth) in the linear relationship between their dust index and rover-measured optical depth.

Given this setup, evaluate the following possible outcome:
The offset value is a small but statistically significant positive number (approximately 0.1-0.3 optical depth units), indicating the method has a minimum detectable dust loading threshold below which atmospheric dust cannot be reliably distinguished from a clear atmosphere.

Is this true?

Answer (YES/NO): NO